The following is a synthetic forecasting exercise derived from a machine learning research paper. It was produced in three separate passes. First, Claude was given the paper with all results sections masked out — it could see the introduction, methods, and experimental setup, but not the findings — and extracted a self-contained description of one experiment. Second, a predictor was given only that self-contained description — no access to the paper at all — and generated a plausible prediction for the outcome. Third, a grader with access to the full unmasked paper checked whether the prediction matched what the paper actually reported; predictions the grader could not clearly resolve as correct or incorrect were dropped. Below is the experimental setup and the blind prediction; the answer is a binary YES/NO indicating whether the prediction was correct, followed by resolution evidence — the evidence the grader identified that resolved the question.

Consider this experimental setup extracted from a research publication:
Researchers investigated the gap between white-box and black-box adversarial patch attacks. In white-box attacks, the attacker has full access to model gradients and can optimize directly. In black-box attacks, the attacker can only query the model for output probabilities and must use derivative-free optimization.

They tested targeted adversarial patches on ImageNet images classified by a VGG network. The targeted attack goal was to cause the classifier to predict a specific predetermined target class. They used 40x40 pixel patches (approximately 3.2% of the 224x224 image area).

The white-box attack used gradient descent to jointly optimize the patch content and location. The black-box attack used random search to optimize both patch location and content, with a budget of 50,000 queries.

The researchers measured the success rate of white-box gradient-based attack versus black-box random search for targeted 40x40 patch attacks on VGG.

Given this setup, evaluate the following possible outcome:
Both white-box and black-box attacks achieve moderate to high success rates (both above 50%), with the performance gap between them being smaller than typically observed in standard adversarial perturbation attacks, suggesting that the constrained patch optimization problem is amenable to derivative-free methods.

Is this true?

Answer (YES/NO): YES